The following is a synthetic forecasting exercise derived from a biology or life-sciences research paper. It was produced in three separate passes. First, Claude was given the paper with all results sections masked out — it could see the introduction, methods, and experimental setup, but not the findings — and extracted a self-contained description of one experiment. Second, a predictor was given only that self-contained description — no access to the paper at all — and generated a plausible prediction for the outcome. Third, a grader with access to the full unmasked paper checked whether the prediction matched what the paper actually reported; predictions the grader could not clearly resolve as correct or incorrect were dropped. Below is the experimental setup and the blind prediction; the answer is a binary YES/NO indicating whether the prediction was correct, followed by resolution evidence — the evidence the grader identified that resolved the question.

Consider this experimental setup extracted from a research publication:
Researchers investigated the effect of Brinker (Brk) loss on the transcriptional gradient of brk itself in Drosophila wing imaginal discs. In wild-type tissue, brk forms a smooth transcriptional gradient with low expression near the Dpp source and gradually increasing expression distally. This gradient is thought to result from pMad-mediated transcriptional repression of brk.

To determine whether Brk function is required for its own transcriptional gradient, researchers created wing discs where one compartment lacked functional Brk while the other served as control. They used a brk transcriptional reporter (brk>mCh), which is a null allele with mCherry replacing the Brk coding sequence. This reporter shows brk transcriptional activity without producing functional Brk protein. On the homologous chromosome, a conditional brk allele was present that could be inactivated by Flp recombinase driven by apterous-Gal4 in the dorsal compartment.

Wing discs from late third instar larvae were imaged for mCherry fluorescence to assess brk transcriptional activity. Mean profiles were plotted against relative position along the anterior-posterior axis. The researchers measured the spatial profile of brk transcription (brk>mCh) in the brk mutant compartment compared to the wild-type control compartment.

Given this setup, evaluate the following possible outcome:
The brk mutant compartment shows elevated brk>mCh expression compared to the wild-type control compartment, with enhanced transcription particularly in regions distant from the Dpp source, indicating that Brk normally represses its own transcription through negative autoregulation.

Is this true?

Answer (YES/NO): NO